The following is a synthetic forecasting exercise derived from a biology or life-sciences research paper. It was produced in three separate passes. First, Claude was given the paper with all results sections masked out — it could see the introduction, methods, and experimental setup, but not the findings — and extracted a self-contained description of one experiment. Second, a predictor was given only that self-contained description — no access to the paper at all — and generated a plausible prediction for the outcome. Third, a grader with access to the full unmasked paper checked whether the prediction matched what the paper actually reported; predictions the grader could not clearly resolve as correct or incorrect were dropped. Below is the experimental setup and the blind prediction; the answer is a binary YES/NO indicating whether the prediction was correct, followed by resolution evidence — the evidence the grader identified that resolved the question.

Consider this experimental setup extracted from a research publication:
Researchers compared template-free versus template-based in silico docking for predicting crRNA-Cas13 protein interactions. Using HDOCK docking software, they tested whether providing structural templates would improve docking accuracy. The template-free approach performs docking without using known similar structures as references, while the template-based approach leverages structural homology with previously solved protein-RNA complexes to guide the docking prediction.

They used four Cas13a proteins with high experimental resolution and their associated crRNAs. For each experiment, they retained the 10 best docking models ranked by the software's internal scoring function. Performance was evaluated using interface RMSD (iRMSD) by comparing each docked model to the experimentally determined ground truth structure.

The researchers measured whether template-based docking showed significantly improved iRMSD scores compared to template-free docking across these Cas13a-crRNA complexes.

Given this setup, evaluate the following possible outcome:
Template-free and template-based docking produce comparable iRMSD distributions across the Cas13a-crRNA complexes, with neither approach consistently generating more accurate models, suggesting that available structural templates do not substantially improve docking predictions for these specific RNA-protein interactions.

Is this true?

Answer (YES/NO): YES